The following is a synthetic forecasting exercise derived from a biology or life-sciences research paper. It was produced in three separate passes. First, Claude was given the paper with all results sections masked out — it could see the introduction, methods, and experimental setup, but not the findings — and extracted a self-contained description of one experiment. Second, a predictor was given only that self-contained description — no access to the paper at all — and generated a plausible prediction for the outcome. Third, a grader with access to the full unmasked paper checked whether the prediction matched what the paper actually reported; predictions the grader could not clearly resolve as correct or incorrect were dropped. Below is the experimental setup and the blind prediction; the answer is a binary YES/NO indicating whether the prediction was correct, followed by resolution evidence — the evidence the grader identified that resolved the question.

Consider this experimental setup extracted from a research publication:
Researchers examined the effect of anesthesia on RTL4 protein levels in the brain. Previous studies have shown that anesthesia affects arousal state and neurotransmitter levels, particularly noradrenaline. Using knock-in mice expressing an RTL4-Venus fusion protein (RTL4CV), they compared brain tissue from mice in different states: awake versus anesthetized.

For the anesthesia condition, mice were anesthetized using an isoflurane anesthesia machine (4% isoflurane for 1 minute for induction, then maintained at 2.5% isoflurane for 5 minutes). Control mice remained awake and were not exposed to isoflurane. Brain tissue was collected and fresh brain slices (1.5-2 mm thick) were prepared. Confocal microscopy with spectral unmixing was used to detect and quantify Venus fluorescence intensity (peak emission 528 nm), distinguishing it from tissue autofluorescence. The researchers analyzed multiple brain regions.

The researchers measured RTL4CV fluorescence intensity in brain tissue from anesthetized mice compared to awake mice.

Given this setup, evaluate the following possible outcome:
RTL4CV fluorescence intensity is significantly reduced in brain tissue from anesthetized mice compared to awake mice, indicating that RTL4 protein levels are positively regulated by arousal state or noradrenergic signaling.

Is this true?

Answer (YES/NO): YES